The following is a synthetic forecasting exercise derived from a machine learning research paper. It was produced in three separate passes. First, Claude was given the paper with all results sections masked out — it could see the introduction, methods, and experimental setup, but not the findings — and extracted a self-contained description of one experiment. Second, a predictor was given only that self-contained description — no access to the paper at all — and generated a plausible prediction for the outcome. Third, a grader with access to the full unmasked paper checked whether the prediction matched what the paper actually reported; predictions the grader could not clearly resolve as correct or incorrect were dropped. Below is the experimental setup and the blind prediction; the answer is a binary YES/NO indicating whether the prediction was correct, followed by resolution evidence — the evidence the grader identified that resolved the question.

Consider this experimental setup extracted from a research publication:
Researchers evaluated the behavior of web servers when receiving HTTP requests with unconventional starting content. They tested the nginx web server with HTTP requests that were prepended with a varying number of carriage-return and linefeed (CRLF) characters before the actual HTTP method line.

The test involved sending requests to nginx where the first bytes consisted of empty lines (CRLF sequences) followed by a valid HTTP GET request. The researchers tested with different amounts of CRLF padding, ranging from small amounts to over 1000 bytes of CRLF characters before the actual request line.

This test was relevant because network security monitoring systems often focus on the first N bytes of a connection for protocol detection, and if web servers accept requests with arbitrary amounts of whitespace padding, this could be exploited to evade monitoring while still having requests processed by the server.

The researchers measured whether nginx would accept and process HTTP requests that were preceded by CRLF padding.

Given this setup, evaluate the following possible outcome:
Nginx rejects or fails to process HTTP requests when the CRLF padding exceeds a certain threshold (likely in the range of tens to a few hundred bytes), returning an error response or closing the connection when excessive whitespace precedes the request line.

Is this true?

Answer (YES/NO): NO